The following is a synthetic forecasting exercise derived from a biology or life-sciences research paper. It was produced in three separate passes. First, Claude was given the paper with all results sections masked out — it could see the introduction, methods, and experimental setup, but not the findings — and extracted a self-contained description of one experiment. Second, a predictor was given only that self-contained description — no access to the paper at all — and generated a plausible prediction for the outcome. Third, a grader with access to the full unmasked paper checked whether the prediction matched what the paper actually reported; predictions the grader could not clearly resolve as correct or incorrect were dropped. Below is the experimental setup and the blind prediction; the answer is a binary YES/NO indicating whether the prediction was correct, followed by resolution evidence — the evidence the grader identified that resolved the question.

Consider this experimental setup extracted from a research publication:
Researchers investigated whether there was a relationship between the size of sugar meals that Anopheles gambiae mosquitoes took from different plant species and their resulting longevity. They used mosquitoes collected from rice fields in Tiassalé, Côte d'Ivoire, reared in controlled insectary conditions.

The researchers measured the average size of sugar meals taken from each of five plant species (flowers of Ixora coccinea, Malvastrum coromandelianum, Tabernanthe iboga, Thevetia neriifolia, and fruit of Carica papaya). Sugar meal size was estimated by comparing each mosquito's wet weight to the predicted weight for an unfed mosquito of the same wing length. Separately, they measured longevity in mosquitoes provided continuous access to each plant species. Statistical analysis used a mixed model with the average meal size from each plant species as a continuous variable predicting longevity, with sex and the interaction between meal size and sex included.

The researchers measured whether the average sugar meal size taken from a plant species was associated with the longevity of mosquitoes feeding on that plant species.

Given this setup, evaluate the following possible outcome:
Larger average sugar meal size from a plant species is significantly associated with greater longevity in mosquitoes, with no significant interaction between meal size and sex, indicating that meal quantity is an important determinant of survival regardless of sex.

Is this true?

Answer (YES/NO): YES